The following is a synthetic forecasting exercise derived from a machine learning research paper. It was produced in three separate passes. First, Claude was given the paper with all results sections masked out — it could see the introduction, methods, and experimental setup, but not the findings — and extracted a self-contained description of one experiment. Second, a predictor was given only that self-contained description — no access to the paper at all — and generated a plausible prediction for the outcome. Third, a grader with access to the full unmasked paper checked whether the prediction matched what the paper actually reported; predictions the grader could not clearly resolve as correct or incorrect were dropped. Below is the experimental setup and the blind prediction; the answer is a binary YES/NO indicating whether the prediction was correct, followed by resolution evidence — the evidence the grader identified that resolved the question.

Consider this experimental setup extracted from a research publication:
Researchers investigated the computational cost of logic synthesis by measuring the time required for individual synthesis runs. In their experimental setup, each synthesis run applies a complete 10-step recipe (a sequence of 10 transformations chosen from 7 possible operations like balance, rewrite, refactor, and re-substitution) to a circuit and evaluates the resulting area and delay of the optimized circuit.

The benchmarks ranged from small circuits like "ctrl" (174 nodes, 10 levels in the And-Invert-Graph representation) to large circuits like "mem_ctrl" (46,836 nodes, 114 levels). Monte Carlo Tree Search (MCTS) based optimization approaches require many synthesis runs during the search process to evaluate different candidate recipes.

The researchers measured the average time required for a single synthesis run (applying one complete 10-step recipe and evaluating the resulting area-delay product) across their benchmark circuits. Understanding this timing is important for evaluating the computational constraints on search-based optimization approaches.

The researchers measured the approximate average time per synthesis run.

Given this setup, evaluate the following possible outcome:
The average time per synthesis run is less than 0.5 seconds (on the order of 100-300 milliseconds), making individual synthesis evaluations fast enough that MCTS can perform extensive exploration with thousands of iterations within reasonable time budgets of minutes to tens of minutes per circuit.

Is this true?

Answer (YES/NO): NO